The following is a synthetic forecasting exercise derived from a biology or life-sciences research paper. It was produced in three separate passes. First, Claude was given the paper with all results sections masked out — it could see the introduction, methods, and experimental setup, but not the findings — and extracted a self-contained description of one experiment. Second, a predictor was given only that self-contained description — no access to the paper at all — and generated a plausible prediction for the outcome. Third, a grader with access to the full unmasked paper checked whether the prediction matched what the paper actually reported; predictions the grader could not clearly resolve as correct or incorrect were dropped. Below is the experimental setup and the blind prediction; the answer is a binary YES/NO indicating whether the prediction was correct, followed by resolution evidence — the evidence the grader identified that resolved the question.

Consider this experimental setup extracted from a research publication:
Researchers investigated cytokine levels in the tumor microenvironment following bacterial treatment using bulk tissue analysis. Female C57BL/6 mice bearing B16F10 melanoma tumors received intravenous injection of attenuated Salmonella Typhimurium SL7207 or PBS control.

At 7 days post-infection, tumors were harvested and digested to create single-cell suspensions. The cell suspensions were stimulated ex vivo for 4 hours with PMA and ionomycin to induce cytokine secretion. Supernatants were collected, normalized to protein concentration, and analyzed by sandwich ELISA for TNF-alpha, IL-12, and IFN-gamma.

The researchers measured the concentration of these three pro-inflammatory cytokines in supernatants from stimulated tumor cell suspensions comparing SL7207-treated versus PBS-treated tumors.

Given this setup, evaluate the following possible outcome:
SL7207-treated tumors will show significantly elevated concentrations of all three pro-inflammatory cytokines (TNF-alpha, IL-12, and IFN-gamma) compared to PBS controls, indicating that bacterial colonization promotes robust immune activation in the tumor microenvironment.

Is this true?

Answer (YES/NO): YES